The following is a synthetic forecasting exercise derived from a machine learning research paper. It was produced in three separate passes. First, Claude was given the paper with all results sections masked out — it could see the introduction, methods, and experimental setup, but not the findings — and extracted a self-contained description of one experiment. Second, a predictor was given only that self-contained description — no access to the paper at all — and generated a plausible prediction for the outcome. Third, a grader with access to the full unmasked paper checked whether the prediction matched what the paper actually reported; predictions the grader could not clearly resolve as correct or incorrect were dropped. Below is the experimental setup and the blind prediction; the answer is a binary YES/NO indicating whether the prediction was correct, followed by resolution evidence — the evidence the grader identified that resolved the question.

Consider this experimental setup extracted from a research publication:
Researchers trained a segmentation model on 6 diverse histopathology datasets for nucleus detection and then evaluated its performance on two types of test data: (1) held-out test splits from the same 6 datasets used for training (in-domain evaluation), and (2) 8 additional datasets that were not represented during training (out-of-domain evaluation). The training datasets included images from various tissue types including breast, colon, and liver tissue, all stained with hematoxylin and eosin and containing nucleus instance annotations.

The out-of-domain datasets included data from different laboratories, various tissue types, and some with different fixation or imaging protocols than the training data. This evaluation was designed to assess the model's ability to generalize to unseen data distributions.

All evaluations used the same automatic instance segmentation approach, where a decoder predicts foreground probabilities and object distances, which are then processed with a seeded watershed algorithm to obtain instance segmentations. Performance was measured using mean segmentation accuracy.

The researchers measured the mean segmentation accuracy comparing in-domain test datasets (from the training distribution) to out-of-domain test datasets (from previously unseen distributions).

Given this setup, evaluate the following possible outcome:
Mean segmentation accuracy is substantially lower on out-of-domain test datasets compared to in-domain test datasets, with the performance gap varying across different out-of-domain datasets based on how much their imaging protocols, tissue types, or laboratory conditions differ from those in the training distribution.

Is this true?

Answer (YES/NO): NO